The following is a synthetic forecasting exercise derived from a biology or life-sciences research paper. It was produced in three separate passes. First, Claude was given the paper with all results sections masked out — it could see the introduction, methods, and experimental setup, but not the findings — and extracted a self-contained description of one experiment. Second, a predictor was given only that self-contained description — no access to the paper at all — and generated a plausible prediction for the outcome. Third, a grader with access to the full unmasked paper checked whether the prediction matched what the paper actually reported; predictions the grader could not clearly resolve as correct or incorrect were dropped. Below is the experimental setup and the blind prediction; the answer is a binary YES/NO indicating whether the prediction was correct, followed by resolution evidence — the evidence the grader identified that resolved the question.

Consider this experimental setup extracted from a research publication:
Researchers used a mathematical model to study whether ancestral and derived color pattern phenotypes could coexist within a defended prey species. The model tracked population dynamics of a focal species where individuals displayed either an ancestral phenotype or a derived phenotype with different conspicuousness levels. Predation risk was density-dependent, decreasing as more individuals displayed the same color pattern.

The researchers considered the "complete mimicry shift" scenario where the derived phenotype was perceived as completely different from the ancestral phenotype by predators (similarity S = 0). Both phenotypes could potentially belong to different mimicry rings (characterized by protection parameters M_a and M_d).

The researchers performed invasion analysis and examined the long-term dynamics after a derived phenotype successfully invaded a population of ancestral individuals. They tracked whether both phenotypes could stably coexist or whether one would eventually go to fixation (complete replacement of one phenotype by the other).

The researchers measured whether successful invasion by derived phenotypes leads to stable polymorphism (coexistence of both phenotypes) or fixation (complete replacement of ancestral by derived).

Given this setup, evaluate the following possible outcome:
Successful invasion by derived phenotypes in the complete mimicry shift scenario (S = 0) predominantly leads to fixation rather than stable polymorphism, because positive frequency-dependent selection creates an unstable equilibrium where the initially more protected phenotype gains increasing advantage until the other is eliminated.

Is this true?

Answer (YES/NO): YES